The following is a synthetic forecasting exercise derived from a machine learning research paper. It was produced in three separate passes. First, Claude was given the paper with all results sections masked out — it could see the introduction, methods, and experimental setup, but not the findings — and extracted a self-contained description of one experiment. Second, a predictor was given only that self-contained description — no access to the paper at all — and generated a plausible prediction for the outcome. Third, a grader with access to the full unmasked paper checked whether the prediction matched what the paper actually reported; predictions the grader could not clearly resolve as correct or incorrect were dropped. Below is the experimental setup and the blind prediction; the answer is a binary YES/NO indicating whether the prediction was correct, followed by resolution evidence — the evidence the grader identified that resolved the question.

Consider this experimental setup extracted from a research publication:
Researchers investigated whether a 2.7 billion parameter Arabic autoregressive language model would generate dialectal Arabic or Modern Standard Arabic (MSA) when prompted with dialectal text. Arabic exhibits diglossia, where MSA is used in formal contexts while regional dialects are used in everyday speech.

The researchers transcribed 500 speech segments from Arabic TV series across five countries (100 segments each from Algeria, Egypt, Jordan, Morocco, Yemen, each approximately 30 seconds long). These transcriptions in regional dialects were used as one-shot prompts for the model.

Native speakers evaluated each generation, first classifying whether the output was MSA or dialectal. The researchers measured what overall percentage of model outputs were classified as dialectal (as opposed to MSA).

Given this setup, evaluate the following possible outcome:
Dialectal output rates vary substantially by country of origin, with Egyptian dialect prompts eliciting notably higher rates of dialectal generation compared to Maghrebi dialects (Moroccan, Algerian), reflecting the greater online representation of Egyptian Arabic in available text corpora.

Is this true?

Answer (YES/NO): YES